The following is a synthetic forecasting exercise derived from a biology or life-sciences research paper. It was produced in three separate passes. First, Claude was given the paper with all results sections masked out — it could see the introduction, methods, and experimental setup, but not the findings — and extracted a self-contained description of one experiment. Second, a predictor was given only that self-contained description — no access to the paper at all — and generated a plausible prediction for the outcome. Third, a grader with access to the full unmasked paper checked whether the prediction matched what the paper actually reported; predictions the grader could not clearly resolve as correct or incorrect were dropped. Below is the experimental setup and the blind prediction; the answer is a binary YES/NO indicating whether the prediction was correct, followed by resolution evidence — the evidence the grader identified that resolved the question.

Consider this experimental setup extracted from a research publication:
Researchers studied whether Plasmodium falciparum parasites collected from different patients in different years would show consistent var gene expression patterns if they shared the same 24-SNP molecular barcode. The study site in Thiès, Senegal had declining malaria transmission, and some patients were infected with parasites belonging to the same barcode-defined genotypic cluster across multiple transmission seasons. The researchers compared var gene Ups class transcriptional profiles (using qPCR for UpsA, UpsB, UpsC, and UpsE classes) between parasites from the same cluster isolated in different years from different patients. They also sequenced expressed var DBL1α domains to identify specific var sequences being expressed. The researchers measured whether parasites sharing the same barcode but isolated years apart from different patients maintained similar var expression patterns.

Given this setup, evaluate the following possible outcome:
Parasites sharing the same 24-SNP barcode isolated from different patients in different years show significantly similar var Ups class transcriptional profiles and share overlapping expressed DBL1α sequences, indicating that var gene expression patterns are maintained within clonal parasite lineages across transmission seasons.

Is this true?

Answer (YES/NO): YES